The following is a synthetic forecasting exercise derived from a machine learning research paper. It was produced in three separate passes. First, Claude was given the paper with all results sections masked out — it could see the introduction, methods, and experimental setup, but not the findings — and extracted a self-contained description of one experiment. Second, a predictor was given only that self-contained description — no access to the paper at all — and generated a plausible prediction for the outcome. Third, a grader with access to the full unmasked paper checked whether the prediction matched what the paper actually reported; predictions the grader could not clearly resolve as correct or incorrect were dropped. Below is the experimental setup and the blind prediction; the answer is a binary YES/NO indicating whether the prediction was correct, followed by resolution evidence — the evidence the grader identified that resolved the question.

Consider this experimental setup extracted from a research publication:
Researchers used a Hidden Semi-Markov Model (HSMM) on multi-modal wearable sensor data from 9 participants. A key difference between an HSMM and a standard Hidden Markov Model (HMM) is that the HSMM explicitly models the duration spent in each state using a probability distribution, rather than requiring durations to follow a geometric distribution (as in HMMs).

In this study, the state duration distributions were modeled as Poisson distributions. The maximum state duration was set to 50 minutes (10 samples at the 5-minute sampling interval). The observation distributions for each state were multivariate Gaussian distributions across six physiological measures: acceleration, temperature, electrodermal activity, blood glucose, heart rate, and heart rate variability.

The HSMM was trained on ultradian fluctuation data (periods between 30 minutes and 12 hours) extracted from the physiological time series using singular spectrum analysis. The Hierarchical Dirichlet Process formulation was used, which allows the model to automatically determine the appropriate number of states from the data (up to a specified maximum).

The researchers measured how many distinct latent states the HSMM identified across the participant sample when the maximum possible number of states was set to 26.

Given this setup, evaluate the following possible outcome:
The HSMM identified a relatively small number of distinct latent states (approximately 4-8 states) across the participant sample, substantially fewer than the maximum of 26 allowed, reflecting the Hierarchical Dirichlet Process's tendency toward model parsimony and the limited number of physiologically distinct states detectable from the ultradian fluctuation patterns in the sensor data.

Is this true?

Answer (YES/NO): NO